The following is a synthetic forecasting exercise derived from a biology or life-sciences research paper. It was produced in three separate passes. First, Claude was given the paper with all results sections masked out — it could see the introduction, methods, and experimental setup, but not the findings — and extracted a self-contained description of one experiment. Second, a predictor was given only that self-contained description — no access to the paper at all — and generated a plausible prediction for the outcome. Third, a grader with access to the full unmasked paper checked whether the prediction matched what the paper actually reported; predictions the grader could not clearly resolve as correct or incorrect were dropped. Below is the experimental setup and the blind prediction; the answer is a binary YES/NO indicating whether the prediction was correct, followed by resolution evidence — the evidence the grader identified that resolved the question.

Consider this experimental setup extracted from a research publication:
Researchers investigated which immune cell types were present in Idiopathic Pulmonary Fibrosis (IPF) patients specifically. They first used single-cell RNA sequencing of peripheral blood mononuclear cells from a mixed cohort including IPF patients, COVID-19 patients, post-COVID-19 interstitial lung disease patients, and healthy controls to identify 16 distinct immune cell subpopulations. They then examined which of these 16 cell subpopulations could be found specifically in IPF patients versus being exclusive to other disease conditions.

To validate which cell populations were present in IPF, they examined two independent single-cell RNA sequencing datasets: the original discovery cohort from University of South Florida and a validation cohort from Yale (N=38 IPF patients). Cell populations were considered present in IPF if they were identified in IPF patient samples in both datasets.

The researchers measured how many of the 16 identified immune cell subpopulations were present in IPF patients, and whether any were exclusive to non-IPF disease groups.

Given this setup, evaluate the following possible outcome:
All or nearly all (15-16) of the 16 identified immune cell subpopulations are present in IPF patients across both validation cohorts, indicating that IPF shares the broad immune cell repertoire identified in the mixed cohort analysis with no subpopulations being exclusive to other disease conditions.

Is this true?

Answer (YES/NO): NO